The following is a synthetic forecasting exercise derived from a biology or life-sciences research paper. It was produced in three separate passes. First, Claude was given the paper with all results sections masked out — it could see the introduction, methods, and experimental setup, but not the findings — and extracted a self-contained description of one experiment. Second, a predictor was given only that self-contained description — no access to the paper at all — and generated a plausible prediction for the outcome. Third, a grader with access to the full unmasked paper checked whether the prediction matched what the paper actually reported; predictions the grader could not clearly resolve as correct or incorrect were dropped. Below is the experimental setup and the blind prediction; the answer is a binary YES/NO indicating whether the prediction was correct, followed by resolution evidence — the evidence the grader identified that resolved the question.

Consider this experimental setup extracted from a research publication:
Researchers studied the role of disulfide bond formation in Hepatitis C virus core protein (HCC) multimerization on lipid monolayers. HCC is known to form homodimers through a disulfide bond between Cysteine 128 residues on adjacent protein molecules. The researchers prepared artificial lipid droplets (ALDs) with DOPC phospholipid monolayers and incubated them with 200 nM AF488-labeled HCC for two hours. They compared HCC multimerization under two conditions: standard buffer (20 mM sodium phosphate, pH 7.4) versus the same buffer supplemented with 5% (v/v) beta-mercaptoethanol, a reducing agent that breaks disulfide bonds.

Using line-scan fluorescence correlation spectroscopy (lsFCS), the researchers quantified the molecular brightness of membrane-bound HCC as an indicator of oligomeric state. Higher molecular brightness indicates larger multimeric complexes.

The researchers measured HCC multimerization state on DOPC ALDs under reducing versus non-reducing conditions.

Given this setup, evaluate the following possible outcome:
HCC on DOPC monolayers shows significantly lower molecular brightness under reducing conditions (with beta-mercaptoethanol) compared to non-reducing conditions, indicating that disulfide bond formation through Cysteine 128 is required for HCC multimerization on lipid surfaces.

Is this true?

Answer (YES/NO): YES